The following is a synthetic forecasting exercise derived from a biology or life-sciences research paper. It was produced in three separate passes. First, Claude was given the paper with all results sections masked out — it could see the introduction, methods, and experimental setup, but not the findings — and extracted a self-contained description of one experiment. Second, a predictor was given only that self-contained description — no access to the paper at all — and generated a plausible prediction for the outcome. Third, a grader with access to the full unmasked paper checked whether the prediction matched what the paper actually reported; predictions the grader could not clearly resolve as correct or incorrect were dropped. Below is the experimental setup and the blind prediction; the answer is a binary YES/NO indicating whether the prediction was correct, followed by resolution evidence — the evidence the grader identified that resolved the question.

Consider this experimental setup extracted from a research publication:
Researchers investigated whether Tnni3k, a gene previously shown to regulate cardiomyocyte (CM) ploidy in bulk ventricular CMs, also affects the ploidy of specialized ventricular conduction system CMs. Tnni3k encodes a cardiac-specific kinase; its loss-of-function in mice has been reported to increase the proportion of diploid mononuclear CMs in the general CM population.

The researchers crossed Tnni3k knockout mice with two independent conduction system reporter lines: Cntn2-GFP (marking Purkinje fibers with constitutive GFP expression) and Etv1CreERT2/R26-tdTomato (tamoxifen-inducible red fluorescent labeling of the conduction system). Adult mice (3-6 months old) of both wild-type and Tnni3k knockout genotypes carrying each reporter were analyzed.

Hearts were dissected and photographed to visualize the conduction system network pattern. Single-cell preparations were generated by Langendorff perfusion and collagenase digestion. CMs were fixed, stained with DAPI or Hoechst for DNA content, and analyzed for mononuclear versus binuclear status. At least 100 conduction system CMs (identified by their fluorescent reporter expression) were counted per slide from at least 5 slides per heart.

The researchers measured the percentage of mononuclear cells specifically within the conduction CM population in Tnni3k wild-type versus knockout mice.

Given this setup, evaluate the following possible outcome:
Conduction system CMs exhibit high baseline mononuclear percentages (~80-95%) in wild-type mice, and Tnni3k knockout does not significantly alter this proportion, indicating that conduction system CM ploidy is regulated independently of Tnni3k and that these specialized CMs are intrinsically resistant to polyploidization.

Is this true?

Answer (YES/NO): NO